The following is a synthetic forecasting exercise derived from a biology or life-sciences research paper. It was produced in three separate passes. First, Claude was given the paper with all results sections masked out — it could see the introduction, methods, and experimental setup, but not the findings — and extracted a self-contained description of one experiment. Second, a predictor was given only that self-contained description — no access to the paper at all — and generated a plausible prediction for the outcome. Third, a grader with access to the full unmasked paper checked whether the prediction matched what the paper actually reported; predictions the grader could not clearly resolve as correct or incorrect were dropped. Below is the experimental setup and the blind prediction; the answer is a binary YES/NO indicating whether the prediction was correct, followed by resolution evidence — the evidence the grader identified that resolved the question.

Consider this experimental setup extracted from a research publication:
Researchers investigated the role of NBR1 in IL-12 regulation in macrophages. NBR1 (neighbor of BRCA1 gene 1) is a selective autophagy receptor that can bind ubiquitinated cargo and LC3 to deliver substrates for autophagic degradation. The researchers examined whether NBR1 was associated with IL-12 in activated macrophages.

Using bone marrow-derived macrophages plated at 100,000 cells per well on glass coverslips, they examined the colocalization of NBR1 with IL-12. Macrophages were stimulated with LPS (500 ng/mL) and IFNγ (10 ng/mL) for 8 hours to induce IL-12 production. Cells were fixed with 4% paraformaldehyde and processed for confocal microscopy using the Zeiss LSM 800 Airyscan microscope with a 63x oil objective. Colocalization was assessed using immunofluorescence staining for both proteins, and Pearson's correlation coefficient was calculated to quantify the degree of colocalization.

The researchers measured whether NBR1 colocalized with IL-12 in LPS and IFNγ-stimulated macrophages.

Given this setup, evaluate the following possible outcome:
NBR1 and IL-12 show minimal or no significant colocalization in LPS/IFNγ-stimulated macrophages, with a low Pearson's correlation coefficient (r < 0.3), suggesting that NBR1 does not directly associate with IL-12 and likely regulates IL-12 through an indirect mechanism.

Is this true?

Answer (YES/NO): NO